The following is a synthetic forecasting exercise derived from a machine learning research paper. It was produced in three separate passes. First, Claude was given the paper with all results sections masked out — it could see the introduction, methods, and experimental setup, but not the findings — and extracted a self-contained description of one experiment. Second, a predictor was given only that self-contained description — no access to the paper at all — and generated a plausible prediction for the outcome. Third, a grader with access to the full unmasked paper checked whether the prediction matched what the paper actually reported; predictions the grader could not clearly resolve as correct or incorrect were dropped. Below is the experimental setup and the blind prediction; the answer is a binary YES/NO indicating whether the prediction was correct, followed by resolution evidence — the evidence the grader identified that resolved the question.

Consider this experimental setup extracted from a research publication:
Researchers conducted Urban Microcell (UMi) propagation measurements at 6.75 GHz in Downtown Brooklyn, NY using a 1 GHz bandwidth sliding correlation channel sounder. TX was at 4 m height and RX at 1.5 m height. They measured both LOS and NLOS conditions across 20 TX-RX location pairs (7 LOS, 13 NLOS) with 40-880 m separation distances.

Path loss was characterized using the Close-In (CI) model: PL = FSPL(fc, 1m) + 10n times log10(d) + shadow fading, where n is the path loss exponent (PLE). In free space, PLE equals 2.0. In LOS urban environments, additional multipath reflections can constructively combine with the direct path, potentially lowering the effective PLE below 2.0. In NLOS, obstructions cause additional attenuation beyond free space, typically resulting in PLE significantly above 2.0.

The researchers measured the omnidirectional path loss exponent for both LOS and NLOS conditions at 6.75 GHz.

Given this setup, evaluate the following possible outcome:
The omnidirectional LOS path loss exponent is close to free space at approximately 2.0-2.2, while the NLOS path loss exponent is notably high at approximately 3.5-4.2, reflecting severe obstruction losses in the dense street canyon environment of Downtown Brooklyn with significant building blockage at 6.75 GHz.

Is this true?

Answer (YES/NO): NO